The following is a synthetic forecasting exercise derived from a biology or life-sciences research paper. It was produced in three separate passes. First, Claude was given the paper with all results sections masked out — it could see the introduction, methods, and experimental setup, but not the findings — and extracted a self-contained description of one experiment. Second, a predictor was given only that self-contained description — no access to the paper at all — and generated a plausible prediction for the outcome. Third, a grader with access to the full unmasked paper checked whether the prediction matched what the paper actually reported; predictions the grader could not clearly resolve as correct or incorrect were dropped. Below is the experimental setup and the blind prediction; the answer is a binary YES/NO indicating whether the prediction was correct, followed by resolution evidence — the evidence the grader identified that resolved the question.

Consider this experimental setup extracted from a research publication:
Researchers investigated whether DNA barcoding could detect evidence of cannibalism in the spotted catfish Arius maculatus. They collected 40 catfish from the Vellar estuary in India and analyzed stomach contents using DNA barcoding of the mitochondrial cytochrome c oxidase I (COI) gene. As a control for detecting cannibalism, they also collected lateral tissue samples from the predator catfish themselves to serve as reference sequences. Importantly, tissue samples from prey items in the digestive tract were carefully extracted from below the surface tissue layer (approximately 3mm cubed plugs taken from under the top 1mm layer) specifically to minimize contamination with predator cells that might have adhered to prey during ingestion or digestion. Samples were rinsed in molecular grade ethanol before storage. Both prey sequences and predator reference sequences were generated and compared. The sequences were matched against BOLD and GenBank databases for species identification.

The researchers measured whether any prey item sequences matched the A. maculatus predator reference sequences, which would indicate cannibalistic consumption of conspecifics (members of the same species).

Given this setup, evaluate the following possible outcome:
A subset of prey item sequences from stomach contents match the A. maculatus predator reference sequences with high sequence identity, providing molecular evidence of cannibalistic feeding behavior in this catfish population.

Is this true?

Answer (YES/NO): NO